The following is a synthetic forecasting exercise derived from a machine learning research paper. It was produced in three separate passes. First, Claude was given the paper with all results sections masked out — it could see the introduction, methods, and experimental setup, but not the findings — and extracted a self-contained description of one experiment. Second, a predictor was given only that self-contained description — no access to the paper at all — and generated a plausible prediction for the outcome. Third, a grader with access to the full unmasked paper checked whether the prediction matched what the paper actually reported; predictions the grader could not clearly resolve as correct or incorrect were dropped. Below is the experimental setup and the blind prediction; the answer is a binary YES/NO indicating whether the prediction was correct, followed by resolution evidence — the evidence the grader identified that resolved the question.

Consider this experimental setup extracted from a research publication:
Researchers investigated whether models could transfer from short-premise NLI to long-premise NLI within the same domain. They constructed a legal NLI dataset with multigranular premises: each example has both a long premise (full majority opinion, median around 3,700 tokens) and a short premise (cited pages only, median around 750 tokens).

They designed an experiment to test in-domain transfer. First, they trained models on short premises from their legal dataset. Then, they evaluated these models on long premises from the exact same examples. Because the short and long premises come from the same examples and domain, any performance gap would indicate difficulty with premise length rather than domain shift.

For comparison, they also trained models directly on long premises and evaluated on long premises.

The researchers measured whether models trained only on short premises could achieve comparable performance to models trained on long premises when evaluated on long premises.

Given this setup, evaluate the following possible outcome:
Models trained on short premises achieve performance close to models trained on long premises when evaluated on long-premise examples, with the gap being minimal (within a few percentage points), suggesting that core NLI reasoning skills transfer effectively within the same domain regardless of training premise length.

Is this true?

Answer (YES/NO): NO